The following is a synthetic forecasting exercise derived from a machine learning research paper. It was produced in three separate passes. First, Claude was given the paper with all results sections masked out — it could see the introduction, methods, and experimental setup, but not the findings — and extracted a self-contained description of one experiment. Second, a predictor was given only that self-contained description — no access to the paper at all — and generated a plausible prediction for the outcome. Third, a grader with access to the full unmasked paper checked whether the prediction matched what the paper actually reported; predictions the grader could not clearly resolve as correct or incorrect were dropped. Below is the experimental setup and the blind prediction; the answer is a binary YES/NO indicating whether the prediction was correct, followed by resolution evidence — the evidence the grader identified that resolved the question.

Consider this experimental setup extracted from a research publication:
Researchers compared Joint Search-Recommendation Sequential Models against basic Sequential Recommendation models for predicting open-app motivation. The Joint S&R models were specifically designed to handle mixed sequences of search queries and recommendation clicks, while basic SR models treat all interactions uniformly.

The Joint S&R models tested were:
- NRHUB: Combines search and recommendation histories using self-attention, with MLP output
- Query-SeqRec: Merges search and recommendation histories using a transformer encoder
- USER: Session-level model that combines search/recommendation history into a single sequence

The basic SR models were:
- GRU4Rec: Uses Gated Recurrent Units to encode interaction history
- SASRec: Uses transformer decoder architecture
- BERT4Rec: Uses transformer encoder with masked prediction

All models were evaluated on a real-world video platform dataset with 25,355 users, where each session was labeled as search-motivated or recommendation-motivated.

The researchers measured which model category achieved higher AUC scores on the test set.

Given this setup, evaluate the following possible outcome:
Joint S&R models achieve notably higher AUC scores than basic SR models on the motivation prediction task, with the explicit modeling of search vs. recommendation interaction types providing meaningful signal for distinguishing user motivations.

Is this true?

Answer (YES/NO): YES